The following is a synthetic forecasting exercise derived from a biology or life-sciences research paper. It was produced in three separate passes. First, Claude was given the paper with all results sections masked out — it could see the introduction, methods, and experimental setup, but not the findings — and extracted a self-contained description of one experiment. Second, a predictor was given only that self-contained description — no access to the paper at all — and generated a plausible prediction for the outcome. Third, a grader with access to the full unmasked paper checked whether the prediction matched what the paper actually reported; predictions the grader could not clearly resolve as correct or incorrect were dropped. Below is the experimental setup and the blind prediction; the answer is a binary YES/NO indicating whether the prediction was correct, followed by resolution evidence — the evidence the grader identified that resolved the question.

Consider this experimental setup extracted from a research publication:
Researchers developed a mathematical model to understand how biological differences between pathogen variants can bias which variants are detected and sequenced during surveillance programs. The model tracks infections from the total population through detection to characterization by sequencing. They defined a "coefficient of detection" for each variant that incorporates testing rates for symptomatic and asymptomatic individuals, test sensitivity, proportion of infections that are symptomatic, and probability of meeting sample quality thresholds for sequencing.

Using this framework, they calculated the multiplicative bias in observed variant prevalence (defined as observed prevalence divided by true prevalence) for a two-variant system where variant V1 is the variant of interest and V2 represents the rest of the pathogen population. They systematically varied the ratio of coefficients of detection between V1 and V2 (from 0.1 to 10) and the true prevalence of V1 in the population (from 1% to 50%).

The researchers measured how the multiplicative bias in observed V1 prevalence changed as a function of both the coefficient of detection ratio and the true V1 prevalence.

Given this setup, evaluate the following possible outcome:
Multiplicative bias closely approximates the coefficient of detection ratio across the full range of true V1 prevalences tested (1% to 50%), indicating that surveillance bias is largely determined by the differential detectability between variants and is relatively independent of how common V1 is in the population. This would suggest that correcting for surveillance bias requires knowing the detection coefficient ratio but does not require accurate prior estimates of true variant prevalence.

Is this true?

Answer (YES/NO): NO